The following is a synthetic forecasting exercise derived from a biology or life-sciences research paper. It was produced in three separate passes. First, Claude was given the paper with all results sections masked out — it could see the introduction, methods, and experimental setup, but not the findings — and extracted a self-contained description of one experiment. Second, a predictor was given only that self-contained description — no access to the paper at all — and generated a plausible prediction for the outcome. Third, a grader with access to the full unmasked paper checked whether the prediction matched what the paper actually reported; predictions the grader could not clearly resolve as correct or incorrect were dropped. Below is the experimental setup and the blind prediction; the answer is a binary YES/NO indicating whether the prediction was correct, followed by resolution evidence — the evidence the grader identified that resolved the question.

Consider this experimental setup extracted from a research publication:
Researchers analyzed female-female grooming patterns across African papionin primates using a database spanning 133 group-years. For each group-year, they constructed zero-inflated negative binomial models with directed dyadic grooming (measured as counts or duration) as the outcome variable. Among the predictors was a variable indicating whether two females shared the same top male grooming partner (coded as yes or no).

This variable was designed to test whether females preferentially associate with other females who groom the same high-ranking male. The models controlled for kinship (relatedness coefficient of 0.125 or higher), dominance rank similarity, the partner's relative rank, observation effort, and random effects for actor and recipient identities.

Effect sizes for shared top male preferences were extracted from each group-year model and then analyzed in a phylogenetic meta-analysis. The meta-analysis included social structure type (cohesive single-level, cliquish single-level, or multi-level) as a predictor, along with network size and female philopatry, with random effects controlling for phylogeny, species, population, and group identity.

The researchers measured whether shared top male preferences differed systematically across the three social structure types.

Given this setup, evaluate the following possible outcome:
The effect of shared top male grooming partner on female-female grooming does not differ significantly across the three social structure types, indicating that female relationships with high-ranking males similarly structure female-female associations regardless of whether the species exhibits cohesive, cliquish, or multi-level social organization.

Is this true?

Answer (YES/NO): NO